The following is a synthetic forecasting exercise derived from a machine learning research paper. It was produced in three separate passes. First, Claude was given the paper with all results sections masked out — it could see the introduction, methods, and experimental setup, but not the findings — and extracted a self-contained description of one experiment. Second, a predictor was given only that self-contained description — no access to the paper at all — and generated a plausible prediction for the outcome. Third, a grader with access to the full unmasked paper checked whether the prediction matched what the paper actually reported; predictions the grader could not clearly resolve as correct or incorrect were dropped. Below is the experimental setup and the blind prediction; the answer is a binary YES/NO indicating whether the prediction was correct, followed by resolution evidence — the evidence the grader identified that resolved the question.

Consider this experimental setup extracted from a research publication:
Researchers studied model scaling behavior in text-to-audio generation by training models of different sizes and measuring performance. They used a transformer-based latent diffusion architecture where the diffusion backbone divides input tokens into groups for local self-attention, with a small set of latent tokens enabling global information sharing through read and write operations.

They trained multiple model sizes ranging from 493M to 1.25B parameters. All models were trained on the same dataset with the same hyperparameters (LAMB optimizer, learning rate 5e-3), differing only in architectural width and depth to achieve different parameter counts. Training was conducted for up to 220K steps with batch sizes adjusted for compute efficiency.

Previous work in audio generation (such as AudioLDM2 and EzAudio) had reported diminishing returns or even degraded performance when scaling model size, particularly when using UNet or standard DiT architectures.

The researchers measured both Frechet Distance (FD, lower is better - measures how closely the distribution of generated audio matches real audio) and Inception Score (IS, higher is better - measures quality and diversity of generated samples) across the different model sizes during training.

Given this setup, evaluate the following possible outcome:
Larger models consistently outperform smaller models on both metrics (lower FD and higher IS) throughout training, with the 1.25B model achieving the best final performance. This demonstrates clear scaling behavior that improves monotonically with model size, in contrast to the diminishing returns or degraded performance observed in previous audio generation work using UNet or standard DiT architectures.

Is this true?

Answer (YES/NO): YES